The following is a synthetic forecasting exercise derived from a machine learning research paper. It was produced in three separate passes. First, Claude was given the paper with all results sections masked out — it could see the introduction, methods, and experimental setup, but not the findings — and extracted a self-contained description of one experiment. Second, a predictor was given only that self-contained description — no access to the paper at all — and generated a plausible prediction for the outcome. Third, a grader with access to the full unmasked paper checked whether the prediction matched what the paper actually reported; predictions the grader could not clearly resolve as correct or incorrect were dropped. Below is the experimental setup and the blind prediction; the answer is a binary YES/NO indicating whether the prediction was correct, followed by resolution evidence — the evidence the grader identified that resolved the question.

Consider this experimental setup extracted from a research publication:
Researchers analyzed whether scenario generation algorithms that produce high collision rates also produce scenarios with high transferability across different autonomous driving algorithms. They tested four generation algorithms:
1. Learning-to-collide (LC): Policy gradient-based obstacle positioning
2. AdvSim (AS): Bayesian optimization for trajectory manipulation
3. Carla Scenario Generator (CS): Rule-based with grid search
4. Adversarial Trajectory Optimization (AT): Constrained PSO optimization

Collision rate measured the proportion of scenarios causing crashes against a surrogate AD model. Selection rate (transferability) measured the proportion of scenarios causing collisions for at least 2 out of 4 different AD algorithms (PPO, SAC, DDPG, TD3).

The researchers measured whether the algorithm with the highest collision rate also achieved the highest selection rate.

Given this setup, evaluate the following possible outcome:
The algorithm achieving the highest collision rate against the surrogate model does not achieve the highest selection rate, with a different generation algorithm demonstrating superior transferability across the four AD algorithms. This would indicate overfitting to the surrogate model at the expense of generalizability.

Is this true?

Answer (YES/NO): YES